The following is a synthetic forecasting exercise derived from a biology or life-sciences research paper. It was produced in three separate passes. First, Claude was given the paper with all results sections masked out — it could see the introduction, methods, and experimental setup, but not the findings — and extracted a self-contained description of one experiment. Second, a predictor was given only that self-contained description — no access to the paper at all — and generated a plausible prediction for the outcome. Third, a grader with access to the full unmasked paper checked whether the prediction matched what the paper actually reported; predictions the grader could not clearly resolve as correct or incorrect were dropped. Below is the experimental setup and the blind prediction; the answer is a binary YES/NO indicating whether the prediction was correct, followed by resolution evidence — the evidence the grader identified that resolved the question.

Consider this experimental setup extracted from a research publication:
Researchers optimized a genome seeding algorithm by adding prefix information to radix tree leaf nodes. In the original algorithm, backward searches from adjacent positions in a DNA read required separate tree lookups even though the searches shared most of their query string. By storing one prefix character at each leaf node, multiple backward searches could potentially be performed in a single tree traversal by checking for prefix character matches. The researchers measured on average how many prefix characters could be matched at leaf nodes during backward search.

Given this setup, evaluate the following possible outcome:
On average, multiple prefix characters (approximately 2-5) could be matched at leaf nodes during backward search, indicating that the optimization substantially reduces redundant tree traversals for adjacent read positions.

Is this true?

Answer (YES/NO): NO